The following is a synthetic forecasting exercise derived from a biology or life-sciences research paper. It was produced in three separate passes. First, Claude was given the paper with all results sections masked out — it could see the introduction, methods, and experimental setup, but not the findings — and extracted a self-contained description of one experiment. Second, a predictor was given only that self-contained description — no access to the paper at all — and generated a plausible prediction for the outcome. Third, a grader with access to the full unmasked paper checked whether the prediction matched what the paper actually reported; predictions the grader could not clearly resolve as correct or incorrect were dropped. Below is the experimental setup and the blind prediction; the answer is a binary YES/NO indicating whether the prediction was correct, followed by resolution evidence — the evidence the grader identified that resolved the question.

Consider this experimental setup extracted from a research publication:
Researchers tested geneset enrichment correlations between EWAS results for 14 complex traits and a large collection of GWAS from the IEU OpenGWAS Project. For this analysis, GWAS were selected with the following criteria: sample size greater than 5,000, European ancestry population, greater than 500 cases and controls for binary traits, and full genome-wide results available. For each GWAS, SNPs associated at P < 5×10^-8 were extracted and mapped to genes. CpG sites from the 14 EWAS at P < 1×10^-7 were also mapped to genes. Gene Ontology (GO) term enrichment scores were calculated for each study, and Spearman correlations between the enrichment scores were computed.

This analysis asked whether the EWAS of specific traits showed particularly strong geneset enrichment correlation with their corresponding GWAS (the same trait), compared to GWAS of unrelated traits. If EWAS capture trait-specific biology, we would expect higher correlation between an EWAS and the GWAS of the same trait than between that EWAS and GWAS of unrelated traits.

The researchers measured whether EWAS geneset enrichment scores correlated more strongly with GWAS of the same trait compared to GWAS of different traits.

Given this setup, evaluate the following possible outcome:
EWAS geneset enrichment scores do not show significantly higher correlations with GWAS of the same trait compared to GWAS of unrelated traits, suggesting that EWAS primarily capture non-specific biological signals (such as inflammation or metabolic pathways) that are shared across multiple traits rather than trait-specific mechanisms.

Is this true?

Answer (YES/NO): YES